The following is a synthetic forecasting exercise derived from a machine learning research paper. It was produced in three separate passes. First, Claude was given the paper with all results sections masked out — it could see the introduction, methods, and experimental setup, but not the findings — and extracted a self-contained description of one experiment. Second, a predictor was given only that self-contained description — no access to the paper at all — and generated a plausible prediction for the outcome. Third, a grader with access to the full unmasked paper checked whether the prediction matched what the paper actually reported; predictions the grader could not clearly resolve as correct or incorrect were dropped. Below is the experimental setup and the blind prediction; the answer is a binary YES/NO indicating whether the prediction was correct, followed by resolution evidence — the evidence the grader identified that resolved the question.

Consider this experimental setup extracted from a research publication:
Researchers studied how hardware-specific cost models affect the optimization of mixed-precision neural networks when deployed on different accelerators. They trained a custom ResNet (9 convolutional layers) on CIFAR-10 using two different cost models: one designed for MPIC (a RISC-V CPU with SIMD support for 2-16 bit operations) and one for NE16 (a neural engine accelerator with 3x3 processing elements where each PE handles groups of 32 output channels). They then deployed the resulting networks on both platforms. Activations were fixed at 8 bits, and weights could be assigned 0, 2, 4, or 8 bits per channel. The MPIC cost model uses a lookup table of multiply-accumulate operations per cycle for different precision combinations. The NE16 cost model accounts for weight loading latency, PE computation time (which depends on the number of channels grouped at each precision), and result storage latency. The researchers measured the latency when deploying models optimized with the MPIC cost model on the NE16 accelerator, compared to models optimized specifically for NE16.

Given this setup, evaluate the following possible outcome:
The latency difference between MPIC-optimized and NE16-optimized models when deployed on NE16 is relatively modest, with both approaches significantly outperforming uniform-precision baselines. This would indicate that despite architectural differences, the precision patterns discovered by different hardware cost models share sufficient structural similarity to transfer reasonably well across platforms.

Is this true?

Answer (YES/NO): NO